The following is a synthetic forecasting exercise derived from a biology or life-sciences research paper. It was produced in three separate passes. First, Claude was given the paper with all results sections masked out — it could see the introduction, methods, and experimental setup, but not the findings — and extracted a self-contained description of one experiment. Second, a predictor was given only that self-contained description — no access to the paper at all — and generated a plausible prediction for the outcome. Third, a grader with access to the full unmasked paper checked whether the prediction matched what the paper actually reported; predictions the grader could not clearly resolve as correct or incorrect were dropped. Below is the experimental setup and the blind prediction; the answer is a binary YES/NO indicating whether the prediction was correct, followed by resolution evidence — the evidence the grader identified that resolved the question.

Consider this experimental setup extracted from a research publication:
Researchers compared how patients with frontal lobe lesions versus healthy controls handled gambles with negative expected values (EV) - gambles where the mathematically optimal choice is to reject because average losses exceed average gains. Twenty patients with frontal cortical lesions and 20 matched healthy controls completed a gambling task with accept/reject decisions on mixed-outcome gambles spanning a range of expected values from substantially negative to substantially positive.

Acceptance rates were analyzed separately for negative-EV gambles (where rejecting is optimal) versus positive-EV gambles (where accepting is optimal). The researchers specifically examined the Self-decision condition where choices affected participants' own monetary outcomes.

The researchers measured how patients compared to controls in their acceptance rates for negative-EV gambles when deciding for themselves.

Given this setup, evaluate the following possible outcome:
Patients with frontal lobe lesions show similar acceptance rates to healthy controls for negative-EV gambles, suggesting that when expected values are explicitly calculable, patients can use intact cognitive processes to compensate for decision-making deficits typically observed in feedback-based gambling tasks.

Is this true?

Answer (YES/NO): NO